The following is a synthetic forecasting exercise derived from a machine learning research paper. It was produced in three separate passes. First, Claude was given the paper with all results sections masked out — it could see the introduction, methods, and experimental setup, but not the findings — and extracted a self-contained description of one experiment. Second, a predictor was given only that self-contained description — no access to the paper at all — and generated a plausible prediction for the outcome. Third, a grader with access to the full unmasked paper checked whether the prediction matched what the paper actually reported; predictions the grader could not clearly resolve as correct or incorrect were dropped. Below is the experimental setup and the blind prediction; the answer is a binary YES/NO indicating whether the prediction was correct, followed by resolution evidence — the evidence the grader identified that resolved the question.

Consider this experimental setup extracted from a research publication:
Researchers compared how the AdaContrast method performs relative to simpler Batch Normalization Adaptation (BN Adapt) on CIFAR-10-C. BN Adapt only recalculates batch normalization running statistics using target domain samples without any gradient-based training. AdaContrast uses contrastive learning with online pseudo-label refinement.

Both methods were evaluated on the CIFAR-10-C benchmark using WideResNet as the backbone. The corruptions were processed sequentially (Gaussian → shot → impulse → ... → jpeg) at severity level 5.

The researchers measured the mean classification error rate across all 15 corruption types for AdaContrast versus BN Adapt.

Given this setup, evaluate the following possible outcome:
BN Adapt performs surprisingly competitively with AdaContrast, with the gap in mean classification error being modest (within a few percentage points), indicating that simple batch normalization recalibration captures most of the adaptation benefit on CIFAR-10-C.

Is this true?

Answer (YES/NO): YES